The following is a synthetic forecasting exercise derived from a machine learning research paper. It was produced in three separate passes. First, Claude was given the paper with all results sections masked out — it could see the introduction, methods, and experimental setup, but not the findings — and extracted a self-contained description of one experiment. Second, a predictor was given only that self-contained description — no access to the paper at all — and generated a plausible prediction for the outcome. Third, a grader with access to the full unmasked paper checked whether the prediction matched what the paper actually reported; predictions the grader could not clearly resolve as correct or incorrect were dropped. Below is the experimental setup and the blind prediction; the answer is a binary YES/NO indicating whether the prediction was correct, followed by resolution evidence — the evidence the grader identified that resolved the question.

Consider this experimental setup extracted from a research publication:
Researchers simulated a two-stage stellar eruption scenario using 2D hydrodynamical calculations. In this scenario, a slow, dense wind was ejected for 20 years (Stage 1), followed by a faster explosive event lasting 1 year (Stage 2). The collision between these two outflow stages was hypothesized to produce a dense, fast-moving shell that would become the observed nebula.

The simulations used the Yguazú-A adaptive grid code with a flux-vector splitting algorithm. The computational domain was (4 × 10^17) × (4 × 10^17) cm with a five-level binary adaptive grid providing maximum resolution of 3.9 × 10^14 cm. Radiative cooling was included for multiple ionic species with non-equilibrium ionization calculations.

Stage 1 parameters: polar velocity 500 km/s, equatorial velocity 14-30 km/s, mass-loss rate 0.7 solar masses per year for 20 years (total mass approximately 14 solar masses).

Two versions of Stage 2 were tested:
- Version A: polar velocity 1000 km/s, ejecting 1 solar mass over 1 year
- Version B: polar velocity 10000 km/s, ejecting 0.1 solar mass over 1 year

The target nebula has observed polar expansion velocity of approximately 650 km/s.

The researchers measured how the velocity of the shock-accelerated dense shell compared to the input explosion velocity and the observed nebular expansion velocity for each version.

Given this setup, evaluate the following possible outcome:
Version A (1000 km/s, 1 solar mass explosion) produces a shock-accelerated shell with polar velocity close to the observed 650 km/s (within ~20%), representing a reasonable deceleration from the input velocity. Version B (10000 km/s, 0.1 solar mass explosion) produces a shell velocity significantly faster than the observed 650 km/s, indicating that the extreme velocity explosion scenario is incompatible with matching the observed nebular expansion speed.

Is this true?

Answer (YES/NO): YES